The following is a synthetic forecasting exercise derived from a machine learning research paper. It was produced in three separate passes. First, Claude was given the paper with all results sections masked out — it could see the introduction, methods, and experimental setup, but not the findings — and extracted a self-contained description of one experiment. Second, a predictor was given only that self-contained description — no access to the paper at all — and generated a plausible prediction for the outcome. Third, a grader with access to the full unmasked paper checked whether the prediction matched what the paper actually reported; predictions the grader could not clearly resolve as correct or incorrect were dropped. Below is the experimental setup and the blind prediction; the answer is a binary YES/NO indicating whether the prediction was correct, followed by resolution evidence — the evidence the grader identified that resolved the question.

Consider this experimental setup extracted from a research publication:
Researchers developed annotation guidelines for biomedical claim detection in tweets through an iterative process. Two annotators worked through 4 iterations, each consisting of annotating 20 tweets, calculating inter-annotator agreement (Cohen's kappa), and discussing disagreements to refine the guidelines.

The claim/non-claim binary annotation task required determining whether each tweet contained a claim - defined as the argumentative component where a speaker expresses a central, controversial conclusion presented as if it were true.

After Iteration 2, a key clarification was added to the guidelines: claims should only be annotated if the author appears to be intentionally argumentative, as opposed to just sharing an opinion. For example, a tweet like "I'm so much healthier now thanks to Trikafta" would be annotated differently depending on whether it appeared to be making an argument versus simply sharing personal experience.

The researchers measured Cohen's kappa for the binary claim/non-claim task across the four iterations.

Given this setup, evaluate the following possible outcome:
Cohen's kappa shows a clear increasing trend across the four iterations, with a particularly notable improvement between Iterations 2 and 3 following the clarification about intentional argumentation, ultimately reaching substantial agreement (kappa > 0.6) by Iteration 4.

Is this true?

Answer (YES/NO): NO